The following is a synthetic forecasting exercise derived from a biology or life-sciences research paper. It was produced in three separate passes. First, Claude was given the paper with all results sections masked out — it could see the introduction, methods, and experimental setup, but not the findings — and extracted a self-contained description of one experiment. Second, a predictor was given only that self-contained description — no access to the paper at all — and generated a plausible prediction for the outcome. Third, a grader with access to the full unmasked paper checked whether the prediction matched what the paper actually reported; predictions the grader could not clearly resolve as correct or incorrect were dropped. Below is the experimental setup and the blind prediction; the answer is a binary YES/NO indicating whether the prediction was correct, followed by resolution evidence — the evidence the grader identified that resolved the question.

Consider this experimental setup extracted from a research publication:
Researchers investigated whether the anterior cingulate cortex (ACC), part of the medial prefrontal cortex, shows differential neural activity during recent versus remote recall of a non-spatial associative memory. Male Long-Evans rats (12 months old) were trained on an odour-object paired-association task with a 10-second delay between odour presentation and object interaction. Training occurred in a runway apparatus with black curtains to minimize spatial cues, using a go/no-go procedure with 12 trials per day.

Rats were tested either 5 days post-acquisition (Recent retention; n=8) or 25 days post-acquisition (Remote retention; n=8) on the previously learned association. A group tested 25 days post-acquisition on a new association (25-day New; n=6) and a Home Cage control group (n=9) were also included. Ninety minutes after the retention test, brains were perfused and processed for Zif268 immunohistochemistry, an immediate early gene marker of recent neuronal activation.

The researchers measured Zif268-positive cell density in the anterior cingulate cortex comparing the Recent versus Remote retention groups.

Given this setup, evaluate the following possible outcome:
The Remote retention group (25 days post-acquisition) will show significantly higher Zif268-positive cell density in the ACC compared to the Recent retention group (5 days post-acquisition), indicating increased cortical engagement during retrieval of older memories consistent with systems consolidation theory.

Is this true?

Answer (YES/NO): NO